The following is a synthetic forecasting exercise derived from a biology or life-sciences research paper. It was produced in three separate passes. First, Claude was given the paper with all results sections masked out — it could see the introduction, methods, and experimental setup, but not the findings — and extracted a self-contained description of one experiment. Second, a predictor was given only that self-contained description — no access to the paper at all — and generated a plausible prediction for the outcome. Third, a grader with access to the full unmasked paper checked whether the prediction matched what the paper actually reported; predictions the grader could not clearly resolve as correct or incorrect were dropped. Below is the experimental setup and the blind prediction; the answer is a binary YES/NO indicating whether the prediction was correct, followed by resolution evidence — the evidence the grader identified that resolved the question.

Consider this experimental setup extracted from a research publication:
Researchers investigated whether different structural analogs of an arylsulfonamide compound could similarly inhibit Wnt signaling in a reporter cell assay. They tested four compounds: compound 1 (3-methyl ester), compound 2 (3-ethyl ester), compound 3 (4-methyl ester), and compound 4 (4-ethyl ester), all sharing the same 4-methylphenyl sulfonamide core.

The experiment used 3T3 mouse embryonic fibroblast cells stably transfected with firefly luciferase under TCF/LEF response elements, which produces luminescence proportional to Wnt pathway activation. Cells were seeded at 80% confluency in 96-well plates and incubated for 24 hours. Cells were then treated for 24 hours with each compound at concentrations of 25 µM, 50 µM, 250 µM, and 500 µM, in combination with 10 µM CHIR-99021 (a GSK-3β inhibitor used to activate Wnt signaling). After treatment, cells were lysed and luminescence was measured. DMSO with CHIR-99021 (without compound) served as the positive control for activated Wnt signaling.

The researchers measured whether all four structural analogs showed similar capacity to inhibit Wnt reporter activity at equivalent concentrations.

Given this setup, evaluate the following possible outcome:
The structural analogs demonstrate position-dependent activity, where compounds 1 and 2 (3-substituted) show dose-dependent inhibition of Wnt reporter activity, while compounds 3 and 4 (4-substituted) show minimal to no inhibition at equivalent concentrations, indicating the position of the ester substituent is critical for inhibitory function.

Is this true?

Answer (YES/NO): NO